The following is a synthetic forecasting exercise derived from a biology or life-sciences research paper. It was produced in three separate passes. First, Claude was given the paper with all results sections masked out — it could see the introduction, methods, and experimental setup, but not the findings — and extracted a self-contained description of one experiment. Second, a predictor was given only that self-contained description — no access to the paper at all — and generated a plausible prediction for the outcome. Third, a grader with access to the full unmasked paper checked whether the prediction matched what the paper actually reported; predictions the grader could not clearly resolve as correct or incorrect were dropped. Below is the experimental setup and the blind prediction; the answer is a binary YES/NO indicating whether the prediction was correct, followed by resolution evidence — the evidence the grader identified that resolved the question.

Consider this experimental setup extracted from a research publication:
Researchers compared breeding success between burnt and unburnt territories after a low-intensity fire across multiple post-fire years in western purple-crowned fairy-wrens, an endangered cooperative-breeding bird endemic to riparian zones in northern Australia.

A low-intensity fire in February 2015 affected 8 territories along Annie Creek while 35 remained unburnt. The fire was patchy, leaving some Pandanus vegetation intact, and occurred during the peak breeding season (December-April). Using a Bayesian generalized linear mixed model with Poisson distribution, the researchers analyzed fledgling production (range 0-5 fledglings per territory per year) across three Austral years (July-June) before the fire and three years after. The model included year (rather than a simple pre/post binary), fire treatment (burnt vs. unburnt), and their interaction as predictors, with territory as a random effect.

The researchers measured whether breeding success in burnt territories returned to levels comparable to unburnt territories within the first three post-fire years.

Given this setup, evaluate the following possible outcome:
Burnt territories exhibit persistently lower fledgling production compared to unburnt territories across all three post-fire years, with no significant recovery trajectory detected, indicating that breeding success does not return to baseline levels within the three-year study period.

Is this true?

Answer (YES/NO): NO